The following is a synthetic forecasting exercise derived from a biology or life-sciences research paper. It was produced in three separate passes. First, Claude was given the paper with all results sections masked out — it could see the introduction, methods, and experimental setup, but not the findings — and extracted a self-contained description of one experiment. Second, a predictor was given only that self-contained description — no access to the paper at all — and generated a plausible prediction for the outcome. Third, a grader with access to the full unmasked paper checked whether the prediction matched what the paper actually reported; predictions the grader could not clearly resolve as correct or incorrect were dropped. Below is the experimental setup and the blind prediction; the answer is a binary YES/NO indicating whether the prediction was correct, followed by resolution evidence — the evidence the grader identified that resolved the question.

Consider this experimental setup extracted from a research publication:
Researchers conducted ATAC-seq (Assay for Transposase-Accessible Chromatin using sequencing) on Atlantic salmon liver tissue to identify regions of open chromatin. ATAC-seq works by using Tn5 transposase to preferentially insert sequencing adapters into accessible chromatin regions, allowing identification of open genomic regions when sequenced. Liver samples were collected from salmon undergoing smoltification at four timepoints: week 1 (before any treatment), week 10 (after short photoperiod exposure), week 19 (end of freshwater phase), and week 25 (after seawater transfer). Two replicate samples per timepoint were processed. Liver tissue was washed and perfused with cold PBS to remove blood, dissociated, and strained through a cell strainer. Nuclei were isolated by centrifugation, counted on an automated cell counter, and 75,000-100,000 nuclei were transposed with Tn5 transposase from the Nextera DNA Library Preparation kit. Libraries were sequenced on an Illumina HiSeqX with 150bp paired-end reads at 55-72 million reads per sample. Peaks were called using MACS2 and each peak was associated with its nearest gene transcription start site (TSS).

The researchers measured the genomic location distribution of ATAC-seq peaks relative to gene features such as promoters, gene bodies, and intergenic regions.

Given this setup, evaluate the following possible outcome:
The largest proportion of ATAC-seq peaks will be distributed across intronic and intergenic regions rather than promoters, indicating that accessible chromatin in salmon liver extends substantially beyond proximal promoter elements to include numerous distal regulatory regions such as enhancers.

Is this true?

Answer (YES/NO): YES